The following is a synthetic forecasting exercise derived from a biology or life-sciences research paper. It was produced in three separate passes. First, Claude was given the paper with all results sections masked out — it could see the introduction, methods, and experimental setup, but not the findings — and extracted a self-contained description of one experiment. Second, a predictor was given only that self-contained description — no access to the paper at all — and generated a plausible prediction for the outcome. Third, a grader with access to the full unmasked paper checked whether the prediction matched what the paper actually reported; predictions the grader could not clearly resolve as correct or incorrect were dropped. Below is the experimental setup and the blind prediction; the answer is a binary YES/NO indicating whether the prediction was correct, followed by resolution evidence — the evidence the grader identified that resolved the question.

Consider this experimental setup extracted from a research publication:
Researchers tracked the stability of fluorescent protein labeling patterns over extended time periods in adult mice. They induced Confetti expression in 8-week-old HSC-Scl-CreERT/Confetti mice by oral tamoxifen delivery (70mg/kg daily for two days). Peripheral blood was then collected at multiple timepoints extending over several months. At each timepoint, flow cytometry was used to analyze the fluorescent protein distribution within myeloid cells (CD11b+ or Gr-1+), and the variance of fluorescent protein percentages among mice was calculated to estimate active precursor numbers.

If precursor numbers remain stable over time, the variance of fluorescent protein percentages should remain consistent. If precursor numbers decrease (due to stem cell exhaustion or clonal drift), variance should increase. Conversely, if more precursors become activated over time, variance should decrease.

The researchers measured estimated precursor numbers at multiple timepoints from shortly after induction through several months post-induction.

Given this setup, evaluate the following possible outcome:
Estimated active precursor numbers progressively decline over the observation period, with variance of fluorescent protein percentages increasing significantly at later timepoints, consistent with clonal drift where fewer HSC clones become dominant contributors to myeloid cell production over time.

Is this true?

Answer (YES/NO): NO